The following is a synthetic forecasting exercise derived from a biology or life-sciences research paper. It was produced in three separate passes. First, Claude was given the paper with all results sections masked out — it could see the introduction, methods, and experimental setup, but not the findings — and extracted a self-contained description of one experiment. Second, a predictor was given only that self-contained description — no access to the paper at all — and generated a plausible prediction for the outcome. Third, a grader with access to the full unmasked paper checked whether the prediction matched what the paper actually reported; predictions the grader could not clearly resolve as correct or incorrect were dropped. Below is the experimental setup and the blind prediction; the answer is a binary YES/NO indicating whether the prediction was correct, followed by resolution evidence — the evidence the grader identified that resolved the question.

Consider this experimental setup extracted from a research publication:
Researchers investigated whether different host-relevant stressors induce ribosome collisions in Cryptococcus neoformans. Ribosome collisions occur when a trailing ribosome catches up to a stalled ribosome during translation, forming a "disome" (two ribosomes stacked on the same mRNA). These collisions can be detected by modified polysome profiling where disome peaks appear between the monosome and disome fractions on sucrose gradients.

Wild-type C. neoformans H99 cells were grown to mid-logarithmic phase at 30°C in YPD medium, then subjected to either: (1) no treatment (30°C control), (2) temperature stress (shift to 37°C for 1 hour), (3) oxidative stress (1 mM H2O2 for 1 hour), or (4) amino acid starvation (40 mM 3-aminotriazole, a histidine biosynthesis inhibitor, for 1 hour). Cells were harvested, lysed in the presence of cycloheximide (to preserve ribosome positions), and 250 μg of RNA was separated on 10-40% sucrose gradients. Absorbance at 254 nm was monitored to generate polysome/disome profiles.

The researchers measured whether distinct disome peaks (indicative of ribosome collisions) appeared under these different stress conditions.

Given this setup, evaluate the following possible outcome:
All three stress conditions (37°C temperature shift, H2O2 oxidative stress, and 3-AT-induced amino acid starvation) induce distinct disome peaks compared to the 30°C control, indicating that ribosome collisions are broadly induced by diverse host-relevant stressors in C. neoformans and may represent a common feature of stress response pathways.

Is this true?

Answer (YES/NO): NO